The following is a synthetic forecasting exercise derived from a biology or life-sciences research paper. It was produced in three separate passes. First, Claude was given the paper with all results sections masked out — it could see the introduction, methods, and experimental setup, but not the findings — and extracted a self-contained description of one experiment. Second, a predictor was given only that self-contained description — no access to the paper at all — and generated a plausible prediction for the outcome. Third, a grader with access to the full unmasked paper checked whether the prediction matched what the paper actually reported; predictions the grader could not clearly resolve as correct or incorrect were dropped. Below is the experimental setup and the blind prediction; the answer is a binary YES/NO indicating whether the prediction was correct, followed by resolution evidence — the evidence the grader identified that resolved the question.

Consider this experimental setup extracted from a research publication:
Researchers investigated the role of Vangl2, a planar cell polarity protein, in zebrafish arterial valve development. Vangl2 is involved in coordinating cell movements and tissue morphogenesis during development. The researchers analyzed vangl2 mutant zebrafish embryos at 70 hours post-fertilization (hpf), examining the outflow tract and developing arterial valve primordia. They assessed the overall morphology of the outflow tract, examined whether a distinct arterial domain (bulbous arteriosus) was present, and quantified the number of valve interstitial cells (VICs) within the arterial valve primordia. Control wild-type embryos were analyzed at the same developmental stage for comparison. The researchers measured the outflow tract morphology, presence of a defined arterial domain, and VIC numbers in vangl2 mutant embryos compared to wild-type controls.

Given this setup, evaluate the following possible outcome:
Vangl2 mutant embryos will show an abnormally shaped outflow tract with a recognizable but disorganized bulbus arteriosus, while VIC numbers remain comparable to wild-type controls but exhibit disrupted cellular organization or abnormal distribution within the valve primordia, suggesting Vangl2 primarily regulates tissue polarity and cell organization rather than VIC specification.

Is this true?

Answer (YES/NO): NO